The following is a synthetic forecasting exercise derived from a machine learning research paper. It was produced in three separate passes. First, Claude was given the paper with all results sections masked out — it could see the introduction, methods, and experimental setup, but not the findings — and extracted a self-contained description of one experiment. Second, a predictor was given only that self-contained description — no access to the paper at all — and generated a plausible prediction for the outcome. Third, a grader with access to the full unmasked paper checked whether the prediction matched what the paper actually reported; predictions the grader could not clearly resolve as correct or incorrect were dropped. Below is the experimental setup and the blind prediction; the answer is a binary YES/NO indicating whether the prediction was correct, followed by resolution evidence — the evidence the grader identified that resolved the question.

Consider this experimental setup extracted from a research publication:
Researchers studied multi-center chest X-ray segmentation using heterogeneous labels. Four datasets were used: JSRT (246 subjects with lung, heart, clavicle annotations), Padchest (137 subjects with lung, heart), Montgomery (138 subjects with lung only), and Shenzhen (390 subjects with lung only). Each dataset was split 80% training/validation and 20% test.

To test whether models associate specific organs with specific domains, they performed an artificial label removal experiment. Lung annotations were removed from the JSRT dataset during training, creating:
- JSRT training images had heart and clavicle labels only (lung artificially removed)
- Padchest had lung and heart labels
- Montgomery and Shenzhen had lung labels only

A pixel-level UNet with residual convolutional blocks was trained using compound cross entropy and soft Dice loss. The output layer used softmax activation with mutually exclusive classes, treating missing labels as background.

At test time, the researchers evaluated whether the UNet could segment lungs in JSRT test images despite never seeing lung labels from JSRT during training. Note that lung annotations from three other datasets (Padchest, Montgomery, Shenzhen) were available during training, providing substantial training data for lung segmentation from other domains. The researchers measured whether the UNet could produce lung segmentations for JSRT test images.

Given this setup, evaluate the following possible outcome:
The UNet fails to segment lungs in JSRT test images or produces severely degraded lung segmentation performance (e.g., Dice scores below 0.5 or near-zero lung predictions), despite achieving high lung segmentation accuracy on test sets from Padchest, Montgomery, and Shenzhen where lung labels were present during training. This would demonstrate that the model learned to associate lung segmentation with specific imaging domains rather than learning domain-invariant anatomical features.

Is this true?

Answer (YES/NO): YES